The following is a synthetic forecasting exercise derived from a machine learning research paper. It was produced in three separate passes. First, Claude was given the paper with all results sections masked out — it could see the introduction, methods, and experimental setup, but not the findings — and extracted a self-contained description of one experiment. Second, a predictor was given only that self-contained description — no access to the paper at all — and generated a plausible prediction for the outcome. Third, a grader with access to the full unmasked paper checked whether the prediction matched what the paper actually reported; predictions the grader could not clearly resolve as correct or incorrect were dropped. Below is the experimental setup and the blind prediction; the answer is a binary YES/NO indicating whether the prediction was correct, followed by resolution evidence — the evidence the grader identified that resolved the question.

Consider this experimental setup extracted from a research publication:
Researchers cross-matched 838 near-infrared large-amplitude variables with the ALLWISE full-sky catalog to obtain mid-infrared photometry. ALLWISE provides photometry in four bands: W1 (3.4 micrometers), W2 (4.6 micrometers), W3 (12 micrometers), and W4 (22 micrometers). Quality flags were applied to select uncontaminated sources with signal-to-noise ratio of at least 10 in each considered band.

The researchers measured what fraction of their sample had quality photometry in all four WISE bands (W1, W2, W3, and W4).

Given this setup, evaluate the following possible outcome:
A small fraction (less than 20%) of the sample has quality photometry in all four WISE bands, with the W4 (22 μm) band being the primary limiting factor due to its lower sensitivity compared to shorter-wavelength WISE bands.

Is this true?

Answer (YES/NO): NO